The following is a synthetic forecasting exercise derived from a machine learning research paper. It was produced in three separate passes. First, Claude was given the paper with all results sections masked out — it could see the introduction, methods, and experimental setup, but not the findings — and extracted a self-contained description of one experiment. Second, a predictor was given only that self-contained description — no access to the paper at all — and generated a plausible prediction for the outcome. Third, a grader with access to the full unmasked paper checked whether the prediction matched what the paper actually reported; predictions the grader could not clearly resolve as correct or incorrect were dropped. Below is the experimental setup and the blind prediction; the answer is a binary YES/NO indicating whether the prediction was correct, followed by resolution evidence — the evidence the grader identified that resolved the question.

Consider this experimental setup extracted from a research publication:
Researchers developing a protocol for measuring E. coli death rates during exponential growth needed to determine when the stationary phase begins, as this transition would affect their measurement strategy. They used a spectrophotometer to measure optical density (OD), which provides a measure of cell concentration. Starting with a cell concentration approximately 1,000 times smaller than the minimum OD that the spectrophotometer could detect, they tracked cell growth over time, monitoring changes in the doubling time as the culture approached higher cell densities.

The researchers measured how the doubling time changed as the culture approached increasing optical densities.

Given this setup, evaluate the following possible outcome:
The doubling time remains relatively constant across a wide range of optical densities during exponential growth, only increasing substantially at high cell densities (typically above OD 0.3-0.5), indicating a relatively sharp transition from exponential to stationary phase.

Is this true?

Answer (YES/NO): NO